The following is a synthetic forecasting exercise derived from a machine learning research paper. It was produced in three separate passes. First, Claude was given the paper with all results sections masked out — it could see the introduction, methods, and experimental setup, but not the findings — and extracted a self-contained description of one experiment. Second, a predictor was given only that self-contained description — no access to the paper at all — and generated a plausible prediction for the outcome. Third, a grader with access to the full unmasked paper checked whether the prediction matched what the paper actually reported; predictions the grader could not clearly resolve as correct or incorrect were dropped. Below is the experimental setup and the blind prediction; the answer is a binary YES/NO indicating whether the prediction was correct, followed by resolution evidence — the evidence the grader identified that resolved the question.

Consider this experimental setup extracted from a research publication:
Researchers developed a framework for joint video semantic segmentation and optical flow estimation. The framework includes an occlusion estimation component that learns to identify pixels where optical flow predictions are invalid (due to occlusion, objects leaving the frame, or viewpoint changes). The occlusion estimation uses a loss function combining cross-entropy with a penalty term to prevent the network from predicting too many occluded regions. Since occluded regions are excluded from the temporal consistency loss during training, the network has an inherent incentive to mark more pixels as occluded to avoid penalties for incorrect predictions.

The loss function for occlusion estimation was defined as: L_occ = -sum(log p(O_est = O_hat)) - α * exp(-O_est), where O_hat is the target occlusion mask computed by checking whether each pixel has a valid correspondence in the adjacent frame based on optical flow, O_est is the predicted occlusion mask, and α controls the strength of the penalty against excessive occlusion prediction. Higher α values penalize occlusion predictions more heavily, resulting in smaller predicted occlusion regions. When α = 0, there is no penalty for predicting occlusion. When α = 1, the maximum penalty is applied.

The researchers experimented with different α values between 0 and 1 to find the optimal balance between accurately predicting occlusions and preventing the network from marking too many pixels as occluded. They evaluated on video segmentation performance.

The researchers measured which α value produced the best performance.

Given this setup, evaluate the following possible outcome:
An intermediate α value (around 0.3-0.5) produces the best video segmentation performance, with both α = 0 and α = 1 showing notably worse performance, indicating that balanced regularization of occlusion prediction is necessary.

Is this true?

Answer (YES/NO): NO